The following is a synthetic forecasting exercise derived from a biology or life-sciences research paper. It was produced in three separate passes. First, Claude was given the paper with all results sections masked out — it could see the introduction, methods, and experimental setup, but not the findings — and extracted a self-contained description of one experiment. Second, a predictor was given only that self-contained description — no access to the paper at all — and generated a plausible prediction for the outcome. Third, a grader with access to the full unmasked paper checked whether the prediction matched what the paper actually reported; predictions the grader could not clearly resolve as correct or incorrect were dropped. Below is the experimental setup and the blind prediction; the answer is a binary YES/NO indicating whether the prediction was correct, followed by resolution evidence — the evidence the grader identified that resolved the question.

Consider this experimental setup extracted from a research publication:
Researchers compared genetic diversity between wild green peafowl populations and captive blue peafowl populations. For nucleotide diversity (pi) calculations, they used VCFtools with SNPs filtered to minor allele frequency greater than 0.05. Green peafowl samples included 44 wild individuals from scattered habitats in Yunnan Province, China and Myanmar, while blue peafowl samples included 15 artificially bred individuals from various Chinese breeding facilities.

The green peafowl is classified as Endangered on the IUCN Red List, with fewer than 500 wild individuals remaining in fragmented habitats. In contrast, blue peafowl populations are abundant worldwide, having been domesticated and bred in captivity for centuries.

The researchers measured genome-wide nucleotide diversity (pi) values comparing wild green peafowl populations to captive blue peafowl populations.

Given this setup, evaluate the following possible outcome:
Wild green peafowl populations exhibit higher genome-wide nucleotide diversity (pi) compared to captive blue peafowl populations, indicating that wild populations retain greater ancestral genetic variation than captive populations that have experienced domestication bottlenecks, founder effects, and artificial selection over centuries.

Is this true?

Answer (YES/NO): NO